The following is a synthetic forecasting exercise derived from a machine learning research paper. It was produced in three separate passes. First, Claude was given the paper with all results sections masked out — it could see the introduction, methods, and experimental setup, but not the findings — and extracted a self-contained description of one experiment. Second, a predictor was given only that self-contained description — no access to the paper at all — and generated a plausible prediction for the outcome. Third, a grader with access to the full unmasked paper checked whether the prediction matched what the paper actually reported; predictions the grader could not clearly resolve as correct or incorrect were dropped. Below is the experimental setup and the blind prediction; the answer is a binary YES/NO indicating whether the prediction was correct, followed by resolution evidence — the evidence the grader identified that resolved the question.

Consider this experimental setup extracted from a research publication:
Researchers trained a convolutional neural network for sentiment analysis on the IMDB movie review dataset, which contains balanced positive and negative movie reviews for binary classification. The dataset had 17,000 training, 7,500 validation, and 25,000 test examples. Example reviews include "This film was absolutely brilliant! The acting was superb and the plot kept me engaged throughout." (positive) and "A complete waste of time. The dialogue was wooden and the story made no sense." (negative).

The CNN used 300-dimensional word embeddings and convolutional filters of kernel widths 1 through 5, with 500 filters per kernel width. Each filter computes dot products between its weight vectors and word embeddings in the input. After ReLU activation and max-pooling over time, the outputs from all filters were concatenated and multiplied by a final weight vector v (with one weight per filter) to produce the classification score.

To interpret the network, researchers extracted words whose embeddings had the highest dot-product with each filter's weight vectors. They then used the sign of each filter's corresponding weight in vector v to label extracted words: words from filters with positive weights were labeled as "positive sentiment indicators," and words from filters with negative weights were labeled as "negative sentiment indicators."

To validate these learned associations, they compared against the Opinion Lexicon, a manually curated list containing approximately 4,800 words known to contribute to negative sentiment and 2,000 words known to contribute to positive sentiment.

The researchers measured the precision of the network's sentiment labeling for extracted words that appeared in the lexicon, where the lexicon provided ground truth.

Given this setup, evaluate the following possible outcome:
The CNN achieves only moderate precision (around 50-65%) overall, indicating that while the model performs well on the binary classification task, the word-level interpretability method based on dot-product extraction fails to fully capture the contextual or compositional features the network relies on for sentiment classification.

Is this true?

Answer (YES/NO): NO